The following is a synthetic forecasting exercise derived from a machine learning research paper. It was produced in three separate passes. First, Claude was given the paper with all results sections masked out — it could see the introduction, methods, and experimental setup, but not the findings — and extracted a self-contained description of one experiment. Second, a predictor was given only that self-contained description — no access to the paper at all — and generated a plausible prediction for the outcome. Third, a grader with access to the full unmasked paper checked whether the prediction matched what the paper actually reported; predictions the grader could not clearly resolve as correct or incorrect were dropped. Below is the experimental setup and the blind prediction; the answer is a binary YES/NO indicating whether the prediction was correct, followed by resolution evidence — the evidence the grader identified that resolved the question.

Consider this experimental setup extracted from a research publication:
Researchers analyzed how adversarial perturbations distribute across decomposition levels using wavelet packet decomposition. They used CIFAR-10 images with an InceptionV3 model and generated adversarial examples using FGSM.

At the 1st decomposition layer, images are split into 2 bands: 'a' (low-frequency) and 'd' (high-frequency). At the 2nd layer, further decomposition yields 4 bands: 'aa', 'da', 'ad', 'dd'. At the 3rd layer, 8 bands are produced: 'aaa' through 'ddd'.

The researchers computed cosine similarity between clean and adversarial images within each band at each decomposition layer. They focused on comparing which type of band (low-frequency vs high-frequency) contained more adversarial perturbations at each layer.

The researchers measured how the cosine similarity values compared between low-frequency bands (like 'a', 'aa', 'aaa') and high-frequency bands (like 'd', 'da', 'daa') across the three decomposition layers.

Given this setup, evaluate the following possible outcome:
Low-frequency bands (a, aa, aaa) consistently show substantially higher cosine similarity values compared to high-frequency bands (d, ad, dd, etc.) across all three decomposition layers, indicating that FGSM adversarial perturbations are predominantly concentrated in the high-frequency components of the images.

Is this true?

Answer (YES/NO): YES